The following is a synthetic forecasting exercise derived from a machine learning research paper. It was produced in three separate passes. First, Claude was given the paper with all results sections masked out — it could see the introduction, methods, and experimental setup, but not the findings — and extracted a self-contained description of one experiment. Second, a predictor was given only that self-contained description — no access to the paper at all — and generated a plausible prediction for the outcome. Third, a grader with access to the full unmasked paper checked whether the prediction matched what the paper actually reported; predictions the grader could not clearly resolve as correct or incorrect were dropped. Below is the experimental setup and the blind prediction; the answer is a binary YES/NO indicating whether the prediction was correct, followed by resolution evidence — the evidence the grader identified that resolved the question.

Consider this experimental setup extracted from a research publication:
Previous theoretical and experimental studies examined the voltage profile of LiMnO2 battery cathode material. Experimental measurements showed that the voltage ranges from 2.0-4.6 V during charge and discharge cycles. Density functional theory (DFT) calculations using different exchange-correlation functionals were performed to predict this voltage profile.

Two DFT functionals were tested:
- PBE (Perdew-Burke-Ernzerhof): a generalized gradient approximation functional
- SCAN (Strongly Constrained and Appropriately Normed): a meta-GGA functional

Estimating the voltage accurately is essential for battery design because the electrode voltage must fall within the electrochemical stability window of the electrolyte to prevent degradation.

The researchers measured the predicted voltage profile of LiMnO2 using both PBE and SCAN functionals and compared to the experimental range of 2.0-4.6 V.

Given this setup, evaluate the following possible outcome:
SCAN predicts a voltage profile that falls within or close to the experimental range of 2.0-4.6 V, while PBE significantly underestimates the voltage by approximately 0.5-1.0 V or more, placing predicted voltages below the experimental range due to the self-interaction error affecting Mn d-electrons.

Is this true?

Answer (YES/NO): NO